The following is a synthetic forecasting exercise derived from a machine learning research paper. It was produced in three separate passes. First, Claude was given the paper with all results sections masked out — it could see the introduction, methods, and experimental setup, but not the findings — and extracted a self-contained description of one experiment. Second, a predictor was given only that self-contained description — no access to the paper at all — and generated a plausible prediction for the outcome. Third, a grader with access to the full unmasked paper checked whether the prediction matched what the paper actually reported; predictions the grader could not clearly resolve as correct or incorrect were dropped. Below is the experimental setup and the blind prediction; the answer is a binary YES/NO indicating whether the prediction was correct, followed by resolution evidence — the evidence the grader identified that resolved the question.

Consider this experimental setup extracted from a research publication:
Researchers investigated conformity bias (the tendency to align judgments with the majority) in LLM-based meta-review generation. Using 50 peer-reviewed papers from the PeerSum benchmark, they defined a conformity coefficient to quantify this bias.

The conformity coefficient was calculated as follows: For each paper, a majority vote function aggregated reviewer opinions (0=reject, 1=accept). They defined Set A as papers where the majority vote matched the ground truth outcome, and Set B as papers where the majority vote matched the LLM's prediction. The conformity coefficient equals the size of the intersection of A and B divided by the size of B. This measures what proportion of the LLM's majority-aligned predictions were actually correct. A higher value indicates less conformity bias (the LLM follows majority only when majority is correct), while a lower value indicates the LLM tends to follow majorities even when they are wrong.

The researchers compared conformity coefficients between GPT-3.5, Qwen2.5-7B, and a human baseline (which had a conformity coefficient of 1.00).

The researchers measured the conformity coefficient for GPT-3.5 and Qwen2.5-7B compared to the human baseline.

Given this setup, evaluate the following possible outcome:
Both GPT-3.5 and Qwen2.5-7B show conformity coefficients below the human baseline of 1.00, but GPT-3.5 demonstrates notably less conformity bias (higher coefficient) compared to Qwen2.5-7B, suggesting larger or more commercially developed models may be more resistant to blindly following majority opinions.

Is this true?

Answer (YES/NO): NO